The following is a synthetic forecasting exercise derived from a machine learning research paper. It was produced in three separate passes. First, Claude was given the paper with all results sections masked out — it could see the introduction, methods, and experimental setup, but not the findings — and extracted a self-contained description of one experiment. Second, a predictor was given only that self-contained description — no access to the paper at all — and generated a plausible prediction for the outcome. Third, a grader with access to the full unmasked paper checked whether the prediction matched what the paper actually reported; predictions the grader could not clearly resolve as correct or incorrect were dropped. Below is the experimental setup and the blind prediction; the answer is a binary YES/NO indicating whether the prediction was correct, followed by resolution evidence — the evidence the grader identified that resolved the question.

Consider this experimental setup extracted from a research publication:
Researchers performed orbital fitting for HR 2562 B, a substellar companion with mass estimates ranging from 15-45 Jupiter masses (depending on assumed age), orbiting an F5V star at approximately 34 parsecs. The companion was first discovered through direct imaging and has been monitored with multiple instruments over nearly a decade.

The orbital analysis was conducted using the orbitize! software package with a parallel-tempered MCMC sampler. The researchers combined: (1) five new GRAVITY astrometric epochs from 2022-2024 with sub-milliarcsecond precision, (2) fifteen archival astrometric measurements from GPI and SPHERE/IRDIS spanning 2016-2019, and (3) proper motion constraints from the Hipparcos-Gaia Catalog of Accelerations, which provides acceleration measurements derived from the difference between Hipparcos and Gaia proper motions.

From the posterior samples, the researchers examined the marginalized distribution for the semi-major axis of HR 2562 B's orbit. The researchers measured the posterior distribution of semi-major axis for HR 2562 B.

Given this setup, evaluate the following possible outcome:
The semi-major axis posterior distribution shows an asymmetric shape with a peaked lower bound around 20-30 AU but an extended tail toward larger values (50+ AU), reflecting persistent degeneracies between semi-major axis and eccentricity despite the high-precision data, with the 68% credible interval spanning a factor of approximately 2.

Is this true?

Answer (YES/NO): NO